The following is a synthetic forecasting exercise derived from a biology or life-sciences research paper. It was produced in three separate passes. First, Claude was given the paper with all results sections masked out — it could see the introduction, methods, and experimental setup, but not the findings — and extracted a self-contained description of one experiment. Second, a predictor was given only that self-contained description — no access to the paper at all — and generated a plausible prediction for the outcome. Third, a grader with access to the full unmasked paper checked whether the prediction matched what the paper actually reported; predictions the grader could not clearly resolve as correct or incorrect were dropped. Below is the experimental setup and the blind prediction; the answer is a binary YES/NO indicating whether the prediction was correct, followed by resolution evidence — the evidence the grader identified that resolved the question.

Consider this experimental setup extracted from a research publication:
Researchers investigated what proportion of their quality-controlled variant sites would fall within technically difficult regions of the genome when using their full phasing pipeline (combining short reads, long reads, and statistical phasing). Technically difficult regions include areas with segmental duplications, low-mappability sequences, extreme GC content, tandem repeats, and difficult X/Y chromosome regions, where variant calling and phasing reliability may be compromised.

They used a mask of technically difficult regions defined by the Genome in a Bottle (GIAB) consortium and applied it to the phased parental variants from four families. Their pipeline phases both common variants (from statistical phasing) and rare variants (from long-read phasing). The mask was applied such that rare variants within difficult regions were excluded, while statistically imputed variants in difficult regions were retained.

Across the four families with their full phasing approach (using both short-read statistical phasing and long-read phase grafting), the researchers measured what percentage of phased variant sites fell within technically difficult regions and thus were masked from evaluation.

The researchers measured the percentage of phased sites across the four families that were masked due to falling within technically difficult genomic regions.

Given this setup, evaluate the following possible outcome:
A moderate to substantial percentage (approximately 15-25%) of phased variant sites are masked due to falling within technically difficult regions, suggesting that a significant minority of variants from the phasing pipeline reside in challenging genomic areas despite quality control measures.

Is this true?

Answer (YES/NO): NO